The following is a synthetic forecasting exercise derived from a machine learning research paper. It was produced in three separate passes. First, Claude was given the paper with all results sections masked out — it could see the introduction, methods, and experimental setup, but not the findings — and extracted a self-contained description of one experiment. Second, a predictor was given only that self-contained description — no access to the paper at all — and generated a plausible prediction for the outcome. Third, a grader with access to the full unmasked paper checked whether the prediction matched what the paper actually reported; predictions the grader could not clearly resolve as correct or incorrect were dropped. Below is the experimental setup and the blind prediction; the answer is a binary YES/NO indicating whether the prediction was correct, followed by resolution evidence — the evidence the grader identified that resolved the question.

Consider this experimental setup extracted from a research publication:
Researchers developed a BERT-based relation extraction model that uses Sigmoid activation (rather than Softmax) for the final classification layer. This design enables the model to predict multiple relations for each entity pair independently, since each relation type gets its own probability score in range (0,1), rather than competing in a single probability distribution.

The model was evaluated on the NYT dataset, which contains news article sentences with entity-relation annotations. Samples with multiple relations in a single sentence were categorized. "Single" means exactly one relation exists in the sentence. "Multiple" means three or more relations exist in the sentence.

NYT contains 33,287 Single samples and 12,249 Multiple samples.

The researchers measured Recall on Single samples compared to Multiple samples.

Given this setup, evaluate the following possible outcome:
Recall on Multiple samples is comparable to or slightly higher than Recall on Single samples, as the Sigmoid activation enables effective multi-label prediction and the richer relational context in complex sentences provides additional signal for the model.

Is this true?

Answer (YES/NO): NO